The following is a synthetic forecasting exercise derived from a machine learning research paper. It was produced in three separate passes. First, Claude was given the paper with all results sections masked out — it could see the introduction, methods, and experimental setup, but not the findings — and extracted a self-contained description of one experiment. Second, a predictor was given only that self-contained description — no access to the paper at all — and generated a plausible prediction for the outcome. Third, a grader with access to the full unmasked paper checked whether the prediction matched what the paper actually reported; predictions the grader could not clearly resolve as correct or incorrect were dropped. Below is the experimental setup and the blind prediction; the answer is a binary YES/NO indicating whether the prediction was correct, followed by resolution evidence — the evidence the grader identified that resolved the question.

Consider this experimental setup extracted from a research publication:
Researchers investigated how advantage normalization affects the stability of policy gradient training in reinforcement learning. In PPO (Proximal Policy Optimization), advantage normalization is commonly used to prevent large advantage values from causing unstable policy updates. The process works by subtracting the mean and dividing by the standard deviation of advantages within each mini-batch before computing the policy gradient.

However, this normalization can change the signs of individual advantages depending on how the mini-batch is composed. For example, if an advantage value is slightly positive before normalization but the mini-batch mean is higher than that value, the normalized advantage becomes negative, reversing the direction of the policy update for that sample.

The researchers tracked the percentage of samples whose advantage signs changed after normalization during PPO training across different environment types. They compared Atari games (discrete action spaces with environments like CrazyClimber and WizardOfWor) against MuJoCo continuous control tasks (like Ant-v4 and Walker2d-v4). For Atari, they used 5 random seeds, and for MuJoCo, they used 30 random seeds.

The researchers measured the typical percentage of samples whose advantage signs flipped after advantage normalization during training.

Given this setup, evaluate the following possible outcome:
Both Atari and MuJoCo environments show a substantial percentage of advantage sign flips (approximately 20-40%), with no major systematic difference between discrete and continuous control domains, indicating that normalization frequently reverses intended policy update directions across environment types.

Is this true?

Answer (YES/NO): NO